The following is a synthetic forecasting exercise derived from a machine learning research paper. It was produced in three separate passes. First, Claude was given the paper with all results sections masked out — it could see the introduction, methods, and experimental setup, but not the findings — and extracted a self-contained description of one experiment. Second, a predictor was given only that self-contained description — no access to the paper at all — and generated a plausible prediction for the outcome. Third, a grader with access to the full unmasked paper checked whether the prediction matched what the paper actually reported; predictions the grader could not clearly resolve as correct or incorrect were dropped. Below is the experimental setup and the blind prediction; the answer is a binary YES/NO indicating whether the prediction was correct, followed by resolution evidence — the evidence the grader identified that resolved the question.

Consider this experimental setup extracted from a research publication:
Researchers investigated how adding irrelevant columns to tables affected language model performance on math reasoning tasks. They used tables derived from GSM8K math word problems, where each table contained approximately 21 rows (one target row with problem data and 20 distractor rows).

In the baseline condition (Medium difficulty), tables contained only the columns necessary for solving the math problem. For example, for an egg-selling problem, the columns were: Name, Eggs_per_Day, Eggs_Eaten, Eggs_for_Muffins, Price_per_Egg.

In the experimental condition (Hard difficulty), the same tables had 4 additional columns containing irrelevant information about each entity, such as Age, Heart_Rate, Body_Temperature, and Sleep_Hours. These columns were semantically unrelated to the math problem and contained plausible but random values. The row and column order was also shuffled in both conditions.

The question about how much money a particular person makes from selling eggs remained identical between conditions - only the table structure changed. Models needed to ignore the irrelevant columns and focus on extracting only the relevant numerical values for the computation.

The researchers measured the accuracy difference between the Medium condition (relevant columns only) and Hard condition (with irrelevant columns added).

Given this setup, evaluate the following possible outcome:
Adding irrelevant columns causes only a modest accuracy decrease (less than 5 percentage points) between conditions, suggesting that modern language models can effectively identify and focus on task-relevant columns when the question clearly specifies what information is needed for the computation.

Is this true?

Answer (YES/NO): NO